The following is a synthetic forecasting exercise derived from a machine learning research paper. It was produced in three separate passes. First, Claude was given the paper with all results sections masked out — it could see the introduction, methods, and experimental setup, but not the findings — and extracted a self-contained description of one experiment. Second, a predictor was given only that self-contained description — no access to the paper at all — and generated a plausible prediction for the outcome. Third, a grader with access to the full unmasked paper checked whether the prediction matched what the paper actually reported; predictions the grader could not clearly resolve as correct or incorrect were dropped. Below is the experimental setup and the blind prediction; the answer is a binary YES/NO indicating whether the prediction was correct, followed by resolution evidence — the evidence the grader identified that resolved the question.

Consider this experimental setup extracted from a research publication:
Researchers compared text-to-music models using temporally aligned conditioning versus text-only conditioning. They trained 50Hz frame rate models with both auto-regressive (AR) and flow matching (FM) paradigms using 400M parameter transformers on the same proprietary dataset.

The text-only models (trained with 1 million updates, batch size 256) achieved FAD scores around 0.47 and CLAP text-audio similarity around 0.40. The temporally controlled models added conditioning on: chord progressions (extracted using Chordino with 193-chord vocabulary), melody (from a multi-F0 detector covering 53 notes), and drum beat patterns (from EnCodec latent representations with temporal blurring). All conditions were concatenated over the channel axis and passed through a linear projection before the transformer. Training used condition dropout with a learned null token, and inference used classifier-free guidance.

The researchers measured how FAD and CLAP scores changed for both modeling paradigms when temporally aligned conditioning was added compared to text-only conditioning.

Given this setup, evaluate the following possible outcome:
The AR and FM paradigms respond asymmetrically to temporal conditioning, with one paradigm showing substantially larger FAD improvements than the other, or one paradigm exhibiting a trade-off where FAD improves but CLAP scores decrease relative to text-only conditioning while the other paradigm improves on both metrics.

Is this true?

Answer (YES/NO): NO